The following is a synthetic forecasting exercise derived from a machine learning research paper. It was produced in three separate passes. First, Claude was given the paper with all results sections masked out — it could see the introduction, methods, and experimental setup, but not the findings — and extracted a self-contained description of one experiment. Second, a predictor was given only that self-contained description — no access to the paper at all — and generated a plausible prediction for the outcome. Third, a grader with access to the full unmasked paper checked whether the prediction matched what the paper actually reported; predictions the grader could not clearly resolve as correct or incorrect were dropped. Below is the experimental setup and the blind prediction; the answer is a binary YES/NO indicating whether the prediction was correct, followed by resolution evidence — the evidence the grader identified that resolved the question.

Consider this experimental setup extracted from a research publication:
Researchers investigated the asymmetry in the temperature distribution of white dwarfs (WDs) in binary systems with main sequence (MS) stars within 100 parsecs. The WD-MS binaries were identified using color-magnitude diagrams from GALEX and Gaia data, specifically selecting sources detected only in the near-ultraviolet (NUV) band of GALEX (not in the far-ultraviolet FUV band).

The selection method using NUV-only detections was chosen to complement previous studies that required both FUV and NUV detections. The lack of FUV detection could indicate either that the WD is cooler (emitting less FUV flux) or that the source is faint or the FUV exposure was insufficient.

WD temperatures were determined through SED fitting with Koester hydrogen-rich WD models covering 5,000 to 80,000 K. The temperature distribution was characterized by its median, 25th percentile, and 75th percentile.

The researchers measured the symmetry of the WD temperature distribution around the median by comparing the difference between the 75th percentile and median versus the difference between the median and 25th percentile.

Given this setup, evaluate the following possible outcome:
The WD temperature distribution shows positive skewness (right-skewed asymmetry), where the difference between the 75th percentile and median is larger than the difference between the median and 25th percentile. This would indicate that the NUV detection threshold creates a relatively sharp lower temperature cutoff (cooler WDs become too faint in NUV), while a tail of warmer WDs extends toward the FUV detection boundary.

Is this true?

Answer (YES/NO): YES